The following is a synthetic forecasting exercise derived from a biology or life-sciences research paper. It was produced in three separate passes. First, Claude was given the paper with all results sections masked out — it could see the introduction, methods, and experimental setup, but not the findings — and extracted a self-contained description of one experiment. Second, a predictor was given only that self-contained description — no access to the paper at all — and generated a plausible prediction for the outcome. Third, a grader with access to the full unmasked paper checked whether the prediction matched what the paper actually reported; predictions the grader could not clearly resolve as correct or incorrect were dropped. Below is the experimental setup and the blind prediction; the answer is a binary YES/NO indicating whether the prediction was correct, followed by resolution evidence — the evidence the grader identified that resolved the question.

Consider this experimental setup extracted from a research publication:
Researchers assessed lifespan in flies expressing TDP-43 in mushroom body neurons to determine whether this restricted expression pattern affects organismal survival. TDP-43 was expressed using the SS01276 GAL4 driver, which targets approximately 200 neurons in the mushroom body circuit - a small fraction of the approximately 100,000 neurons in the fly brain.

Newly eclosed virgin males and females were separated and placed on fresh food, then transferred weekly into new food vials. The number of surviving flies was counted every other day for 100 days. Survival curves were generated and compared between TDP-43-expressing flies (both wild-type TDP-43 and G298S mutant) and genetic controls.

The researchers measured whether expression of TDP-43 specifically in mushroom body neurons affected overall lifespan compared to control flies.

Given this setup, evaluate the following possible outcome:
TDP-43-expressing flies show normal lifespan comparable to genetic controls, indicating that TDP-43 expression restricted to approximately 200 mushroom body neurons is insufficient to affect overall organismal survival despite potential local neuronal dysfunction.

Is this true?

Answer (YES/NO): NO